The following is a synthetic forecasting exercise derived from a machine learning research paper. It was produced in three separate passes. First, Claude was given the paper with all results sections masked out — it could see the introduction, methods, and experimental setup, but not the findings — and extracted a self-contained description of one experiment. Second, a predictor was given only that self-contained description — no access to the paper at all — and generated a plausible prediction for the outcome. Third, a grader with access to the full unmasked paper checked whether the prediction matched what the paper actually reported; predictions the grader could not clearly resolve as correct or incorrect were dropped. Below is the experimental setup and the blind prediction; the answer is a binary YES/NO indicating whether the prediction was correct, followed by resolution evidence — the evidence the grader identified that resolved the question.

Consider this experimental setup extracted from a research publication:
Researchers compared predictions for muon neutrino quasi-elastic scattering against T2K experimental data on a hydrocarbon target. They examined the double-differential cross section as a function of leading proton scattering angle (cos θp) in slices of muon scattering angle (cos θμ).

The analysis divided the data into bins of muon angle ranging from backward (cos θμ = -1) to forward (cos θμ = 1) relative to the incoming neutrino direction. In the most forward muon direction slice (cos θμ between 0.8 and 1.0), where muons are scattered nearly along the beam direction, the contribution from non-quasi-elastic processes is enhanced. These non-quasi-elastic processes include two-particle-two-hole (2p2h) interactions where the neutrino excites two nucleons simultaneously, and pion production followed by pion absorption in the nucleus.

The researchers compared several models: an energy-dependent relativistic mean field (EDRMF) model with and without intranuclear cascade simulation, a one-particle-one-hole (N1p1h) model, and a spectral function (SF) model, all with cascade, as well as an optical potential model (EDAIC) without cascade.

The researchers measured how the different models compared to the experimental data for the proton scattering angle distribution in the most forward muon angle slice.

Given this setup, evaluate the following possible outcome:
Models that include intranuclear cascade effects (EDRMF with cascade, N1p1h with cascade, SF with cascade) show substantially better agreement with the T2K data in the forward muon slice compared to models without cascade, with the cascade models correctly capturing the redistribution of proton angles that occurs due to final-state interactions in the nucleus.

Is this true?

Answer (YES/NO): NO